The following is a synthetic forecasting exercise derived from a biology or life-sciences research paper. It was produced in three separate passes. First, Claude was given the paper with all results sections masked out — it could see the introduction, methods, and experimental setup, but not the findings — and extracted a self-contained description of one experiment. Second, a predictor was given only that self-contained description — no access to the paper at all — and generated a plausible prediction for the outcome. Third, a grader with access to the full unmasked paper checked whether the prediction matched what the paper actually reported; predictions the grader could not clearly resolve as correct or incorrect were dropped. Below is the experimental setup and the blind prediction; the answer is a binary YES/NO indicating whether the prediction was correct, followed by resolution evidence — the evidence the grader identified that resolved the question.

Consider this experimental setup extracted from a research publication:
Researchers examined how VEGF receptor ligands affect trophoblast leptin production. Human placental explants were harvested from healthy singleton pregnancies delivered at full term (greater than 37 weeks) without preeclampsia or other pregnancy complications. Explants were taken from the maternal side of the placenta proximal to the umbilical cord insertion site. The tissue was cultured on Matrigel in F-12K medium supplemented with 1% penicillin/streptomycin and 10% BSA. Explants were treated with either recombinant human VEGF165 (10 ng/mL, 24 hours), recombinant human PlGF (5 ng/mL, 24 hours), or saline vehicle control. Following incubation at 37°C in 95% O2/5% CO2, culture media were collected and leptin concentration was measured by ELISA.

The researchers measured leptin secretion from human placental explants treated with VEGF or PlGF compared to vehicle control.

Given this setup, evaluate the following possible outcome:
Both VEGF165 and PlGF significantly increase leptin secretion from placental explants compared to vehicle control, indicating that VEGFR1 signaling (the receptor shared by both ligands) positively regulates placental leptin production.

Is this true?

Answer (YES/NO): NO